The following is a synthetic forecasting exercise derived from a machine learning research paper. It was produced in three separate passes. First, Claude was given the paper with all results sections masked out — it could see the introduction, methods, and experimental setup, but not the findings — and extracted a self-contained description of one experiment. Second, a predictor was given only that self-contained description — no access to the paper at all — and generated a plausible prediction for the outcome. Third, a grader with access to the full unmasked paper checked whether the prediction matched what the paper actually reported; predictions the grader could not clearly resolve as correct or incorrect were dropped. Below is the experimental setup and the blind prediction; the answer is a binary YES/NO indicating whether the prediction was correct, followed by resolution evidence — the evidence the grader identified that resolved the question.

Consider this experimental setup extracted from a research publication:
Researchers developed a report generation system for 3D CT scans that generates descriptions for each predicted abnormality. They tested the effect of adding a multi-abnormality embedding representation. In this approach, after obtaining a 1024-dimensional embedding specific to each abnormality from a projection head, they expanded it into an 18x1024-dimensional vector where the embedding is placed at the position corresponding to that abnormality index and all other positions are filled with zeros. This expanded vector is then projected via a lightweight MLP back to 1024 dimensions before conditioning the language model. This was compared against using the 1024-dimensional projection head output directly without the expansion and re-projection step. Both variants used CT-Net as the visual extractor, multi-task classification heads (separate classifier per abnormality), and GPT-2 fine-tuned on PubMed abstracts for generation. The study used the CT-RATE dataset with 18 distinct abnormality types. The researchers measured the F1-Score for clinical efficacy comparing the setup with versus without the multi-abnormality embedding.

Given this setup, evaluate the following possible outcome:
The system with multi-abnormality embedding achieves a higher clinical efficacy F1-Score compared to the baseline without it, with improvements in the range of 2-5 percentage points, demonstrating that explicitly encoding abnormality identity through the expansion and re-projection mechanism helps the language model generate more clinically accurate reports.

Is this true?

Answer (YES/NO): YES